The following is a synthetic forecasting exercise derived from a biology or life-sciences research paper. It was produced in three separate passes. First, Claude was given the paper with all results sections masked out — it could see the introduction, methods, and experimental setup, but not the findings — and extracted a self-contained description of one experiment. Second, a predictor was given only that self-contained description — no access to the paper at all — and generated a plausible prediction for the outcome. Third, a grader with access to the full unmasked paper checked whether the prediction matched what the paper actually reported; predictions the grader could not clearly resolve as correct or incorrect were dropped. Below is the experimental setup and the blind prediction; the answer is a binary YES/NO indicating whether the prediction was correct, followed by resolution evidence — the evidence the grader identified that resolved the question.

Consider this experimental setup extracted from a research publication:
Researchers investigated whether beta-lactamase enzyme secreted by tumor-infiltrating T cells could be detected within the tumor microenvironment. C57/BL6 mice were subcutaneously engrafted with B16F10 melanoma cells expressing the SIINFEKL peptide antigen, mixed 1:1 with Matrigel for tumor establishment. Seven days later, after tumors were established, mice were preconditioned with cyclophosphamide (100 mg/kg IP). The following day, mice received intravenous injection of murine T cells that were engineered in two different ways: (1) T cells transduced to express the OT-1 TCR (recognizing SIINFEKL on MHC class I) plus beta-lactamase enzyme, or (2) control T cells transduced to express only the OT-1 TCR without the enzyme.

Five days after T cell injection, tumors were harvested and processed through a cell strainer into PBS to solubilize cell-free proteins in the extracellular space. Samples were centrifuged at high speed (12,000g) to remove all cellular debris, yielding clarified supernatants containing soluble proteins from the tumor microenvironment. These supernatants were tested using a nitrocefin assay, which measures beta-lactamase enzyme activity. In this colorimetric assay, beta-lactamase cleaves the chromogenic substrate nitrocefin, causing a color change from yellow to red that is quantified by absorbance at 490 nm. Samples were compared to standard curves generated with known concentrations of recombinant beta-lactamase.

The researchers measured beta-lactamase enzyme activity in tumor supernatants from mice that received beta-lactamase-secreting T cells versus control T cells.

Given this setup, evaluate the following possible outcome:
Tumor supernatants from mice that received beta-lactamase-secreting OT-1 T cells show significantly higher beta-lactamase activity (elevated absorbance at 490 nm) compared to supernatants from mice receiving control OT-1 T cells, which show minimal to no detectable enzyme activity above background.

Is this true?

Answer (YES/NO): YES